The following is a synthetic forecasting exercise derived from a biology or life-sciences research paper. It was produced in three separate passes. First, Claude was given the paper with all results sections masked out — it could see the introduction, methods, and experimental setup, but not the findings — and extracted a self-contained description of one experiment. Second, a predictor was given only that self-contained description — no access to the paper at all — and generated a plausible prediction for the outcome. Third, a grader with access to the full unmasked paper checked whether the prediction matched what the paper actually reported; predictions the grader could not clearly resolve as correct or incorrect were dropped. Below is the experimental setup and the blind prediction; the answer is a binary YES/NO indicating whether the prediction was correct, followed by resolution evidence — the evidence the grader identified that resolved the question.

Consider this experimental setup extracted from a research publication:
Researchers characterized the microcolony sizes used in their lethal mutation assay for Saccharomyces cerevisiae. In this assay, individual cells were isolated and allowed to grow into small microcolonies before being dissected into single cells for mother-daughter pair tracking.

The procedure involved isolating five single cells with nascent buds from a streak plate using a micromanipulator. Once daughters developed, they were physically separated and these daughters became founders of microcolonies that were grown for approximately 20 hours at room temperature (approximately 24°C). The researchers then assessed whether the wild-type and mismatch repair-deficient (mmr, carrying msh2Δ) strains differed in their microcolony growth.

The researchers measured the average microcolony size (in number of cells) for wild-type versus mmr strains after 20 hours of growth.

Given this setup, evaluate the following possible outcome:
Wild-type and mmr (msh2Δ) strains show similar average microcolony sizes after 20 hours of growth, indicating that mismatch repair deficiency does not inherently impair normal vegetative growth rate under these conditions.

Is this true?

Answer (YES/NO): YES